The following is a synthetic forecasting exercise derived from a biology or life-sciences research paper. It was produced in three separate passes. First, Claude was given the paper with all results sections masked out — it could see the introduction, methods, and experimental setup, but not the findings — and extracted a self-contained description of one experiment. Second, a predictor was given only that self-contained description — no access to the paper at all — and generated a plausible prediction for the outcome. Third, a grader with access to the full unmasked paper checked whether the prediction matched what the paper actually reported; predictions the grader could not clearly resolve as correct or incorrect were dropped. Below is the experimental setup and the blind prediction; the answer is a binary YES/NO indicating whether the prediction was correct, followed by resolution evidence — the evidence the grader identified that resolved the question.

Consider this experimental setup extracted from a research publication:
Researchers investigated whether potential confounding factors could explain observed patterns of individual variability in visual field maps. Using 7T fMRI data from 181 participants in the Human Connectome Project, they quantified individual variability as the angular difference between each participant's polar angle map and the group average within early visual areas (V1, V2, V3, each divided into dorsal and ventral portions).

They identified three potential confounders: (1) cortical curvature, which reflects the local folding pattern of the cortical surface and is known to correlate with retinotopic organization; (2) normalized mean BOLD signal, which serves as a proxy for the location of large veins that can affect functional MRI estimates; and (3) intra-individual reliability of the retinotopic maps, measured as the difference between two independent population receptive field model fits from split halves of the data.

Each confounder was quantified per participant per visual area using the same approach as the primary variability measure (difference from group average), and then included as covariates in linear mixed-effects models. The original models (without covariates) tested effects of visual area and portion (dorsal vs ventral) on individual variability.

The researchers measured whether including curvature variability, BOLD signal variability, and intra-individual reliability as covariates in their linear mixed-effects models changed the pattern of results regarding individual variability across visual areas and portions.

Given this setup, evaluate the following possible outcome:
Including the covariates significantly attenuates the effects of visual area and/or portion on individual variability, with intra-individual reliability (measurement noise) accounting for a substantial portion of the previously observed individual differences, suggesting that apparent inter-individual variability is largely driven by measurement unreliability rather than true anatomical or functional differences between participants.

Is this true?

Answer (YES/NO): NO